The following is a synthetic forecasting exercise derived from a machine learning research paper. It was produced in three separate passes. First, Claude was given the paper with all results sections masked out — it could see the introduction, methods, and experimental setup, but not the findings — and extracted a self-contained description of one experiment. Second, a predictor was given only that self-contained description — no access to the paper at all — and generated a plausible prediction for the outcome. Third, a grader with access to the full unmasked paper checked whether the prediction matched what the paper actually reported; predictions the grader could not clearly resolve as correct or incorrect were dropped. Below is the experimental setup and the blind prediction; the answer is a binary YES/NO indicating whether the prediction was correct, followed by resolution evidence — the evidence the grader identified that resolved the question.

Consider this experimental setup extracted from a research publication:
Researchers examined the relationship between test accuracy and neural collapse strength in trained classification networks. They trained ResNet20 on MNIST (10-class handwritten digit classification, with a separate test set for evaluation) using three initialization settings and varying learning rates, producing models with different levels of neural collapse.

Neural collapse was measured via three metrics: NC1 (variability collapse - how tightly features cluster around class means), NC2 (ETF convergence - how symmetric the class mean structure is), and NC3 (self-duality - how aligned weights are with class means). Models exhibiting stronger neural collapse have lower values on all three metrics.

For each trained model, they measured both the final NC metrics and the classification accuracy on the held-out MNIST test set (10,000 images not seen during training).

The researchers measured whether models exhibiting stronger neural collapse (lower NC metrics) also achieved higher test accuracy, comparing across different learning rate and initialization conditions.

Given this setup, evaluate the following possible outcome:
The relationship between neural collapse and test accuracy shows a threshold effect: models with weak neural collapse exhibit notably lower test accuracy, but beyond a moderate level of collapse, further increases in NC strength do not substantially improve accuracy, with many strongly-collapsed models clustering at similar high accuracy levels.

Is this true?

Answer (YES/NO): NO